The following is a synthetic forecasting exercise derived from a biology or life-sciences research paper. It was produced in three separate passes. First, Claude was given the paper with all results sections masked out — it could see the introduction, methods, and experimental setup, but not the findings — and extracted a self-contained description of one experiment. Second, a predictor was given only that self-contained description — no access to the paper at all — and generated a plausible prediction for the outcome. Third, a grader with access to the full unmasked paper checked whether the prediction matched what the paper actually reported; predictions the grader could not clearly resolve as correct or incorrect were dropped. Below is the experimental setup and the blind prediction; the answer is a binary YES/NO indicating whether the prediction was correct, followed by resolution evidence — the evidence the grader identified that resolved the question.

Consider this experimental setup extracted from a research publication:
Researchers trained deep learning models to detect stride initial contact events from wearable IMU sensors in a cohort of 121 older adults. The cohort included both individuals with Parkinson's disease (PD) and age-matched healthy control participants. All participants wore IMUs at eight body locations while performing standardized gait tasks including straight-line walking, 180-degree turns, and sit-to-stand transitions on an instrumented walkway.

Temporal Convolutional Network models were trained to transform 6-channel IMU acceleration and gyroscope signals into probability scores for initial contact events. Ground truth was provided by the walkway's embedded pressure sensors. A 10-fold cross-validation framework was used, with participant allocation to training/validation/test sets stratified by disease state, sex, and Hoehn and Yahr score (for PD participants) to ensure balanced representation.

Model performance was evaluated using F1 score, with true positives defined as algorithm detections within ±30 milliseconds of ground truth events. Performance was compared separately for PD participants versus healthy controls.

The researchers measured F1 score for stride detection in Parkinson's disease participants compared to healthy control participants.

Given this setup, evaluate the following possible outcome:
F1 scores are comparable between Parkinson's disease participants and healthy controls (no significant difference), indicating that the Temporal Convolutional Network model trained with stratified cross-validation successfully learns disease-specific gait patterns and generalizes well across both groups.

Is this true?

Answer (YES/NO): NO